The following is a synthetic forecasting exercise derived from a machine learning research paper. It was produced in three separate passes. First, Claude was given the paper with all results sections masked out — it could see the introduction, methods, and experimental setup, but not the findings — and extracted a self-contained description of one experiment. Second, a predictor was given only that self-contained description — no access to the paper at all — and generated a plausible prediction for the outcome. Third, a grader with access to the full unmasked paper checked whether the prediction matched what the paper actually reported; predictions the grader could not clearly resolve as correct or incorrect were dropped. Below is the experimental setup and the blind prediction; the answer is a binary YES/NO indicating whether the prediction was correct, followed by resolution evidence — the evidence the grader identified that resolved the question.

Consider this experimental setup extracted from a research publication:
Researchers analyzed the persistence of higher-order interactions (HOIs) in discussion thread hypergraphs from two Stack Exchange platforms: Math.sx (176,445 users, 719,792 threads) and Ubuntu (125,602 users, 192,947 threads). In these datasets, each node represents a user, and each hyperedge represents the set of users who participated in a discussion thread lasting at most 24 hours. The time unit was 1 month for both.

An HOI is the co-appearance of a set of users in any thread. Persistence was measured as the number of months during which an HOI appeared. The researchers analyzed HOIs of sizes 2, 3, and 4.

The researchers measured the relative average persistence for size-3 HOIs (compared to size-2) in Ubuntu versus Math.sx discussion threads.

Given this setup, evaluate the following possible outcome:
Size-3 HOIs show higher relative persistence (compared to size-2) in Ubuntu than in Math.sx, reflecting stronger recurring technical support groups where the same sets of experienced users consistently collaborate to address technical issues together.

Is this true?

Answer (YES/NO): YES